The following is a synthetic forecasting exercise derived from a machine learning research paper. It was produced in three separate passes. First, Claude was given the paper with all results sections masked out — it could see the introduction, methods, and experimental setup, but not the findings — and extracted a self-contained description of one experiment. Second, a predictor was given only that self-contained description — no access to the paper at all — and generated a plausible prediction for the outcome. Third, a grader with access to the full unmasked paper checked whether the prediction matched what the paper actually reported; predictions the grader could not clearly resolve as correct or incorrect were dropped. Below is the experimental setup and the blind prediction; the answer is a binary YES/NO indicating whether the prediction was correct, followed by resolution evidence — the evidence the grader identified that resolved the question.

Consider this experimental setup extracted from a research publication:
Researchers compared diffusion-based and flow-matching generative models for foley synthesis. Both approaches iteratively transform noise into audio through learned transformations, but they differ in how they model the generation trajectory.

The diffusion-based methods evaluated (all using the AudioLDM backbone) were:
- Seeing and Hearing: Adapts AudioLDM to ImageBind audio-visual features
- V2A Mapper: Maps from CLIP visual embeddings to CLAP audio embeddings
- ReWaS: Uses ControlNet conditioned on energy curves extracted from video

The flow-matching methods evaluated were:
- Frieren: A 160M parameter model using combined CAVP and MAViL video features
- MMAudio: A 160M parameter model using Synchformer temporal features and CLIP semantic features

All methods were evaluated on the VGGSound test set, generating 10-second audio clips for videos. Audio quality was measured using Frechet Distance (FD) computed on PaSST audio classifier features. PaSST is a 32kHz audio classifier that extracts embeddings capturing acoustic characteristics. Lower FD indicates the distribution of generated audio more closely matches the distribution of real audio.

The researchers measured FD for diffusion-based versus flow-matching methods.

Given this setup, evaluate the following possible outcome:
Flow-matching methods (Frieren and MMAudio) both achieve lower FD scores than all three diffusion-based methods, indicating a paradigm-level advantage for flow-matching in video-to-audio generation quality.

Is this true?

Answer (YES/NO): NO